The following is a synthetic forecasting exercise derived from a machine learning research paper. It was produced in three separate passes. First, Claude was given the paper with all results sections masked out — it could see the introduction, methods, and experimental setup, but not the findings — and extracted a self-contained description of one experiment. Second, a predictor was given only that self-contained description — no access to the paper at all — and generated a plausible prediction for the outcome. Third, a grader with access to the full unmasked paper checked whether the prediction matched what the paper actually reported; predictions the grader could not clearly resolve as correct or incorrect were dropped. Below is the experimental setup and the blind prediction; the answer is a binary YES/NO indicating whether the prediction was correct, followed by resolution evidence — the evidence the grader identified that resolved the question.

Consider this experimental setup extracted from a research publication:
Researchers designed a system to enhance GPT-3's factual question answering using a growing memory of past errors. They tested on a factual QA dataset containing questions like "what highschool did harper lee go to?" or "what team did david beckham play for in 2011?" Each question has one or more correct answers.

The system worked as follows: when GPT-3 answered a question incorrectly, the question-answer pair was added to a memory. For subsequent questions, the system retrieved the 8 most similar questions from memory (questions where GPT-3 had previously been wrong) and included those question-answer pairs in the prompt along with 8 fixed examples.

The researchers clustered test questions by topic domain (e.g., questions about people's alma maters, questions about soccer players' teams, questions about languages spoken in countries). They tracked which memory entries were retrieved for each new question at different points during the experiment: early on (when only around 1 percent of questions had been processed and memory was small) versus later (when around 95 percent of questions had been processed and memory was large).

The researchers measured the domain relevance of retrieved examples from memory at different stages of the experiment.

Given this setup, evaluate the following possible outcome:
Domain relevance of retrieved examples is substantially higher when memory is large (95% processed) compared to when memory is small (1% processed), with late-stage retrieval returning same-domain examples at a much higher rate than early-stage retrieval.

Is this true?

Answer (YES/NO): YES